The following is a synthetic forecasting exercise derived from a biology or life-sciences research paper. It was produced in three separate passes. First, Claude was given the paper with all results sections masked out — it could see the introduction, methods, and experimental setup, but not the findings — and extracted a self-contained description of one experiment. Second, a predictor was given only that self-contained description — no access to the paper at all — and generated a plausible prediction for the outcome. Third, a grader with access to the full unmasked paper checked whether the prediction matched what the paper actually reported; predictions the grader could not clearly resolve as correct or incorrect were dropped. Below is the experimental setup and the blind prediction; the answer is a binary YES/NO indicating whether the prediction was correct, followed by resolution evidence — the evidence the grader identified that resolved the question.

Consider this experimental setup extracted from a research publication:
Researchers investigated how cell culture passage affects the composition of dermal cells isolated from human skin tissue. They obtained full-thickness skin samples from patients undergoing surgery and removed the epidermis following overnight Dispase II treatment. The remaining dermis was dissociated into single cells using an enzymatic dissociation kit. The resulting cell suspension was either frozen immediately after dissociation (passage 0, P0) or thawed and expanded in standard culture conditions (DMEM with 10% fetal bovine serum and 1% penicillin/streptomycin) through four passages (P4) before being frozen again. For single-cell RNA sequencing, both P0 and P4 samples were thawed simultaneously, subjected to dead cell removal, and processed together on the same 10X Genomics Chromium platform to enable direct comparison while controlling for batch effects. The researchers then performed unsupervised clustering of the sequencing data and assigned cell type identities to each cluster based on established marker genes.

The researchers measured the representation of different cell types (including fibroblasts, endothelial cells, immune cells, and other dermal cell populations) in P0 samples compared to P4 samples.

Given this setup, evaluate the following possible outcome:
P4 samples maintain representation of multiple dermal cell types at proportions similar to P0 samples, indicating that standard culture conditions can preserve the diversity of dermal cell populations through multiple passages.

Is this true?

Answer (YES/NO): NO